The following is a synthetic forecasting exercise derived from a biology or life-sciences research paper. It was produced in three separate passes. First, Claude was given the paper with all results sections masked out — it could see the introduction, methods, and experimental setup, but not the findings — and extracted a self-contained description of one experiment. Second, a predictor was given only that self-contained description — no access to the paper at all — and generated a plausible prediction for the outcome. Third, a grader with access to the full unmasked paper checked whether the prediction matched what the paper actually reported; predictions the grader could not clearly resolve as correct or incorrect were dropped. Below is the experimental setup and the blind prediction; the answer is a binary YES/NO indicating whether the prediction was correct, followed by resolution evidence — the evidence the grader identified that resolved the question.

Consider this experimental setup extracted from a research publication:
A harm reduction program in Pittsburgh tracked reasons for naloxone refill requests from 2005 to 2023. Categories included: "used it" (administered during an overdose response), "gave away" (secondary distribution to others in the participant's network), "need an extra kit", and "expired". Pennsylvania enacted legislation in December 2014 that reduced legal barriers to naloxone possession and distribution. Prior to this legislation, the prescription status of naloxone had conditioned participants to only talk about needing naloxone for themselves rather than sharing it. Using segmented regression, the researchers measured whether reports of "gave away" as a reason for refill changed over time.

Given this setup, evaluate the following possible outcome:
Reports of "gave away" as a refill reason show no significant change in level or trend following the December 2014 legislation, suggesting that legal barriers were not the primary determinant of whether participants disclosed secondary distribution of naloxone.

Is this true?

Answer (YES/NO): NO